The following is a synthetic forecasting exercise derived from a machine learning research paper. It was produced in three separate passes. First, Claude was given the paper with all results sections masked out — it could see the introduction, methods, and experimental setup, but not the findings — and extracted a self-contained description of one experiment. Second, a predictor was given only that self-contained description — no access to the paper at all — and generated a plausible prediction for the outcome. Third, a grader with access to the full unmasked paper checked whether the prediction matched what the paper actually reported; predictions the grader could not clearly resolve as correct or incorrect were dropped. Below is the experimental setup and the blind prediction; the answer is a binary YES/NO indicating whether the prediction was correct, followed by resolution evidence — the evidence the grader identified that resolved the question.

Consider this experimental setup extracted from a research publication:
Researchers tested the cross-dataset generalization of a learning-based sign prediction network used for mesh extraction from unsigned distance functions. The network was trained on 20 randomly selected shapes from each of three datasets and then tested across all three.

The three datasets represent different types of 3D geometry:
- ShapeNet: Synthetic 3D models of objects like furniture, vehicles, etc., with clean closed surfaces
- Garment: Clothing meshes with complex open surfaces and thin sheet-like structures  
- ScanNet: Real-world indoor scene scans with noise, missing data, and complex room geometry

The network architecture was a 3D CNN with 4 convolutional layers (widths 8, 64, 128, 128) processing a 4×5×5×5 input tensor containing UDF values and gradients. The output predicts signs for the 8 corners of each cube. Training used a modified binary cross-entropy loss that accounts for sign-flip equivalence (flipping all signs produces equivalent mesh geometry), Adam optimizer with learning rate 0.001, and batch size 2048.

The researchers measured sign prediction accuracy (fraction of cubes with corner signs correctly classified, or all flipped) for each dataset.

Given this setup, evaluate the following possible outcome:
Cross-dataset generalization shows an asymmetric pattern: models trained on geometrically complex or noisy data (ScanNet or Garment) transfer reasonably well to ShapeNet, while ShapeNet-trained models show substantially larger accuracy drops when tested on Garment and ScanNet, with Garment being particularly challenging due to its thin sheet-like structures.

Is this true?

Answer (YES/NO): NO